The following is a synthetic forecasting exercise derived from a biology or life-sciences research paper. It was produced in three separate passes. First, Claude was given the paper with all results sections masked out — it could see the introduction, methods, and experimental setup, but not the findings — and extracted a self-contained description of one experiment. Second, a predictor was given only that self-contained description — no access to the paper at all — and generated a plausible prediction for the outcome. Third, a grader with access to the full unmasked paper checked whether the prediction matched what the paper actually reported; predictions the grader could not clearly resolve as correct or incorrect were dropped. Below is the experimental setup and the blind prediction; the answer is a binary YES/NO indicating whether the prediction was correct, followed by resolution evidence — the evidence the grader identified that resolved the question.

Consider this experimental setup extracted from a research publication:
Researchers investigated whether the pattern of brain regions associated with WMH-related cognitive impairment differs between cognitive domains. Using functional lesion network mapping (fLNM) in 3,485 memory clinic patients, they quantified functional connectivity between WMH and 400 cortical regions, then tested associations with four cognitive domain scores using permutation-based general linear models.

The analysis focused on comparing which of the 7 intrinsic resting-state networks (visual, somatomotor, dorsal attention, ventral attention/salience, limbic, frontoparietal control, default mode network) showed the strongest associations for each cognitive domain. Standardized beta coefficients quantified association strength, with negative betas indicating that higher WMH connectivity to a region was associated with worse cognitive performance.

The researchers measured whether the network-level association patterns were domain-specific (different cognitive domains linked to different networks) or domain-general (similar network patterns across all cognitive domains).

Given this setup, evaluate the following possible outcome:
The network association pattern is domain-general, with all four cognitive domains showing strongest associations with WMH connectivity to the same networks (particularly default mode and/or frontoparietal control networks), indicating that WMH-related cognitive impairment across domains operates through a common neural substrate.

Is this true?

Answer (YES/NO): NO